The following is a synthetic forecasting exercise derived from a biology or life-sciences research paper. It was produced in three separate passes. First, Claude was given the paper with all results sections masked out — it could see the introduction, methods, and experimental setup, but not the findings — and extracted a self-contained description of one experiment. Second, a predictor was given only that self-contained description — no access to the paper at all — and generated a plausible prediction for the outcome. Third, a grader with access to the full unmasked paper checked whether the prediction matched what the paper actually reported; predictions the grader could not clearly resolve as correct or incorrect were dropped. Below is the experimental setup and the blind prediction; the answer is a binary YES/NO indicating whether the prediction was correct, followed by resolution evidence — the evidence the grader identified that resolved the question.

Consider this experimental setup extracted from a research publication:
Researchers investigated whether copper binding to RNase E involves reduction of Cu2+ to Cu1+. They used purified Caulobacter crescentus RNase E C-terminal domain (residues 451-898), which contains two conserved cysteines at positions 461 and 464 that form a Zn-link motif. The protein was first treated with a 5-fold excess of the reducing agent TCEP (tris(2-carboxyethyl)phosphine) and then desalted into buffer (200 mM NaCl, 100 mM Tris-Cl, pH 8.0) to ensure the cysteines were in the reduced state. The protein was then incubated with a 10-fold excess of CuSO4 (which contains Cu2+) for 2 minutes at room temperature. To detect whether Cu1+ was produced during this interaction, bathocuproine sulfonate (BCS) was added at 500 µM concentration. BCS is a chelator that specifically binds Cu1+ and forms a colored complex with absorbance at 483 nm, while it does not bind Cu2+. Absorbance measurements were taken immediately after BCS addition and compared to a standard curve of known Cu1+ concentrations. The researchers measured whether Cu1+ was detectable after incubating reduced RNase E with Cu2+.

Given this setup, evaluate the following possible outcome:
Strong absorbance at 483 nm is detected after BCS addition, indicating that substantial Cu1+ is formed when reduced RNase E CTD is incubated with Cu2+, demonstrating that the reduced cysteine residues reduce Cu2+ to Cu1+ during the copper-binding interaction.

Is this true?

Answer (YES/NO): YES